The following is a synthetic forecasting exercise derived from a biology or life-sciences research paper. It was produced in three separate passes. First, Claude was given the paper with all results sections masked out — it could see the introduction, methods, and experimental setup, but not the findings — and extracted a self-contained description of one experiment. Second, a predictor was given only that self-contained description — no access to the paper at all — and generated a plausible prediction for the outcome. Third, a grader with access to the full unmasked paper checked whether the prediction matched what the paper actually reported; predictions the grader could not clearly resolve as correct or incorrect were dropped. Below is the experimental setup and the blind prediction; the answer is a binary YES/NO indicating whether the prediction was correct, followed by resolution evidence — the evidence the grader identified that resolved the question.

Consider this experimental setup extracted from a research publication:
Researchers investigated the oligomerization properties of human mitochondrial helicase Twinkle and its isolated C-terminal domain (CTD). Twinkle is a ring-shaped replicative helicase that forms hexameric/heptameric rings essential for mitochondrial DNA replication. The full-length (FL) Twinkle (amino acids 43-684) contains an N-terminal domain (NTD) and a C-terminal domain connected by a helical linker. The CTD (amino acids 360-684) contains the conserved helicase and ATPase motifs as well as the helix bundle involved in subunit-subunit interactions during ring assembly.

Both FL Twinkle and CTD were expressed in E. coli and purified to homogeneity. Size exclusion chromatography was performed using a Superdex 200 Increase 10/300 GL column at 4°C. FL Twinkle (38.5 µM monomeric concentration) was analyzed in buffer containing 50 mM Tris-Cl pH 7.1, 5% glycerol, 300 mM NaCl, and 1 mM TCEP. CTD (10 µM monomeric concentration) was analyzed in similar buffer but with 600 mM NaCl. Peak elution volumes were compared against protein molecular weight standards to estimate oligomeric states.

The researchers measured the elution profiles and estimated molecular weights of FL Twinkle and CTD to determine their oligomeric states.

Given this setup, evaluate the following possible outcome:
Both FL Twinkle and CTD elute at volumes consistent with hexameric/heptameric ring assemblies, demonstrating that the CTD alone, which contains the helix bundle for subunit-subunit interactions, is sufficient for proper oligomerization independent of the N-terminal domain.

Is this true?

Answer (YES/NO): NO